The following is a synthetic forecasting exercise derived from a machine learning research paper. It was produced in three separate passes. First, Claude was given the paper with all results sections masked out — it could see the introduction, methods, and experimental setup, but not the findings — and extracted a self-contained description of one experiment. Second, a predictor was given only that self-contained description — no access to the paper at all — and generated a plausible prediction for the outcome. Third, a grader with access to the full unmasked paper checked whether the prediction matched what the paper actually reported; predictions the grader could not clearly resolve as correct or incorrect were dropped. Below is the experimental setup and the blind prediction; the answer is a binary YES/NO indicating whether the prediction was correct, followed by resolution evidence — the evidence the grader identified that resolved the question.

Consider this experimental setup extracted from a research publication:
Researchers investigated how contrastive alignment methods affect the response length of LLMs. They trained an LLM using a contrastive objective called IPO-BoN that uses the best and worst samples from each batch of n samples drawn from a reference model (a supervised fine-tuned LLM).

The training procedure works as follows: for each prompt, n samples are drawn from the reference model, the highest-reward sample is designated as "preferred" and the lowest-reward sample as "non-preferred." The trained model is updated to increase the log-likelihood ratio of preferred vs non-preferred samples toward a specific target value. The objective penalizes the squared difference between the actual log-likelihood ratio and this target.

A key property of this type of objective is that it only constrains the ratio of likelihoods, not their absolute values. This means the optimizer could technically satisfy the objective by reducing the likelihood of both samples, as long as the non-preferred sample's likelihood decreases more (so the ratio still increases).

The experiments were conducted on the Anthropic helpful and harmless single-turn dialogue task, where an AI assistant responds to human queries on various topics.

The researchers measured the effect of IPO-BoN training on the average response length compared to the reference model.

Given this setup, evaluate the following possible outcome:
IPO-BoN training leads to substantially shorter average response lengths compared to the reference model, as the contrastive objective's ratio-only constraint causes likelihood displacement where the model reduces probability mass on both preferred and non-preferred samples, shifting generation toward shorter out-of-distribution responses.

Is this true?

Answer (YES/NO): NO